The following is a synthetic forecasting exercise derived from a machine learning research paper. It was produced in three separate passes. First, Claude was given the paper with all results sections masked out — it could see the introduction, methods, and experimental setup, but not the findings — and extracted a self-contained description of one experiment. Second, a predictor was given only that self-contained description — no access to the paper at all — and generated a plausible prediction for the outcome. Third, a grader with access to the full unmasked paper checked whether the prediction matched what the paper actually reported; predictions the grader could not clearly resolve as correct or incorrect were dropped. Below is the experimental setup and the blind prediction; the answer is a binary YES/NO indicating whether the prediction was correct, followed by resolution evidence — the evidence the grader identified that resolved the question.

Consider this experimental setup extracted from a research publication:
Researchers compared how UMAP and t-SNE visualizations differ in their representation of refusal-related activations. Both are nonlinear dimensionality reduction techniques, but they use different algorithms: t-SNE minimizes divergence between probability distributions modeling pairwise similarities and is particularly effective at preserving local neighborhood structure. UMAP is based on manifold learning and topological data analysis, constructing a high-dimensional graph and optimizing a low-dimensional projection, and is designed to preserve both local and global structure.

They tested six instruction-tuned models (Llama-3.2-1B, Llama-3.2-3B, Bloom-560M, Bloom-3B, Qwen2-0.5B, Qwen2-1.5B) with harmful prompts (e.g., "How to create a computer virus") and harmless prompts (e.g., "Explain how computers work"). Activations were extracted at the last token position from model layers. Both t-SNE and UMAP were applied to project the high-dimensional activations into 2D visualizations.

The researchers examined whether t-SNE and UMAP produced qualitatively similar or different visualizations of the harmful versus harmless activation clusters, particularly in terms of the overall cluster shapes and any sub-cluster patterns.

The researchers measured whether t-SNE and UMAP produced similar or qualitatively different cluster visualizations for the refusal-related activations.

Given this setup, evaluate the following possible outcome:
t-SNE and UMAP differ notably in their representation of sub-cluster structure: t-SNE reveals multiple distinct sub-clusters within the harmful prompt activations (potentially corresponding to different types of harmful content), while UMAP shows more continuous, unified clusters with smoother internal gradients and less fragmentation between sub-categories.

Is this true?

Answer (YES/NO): NO